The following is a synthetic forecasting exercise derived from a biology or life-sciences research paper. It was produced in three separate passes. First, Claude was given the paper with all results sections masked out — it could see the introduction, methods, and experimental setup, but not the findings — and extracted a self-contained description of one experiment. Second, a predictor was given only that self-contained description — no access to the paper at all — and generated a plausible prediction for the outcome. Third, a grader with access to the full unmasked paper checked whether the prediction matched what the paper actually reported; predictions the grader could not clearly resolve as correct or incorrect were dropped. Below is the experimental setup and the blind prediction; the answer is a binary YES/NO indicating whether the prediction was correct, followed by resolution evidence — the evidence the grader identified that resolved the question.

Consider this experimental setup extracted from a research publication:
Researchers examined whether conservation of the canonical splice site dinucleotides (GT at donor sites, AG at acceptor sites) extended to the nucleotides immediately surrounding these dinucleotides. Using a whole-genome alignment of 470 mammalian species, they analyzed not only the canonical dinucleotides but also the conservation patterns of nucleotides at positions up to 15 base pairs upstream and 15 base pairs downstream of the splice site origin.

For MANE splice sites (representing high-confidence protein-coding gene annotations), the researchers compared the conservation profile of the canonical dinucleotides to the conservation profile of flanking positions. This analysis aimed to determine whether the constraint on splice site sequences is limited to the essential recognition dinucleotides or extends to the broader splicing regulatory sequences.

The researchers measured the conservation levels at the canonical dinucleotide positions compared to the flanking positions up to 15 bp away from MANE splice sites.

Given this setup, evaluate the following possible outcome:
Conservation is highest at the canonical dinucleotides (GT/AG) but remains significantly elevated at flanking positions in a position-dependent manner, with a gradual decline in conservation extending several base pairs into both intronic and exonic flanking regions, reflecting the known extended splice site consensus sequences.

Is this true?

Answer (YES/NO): NO